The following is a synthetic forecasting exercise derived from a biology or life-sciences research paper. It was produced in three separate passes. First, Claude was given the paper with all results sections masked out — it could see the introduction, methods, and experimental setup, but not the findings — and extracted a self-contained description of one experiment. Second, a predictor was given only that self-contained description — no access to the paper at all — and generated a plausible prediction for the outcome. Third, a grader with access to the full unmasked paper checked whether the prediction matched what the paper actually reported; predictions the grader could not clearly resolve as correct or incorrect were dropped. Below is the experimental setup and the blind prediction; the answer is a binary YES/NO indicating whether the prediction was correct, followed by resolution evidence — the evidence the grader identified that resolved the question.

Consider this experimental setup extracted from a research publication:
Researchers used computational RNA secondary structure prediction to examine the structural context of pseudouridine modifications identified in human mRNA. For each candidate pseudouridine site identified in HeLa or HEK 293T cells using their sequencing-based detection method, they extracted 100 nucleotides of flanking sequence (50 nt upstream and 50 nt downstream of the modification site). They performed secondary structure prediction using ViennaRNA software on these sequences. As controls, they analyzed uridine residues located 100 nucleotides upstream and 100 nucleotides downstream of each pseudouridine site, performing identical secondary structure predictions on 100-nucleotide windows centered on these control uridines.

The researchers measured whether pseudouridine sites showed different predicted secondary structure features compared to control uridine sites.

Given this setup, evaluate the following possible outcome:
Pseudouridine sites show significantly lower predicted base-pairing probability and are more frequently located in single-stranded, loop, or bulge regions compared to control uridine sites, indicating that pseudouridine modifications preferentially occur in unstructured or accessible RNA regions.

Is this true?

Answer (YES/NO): YES